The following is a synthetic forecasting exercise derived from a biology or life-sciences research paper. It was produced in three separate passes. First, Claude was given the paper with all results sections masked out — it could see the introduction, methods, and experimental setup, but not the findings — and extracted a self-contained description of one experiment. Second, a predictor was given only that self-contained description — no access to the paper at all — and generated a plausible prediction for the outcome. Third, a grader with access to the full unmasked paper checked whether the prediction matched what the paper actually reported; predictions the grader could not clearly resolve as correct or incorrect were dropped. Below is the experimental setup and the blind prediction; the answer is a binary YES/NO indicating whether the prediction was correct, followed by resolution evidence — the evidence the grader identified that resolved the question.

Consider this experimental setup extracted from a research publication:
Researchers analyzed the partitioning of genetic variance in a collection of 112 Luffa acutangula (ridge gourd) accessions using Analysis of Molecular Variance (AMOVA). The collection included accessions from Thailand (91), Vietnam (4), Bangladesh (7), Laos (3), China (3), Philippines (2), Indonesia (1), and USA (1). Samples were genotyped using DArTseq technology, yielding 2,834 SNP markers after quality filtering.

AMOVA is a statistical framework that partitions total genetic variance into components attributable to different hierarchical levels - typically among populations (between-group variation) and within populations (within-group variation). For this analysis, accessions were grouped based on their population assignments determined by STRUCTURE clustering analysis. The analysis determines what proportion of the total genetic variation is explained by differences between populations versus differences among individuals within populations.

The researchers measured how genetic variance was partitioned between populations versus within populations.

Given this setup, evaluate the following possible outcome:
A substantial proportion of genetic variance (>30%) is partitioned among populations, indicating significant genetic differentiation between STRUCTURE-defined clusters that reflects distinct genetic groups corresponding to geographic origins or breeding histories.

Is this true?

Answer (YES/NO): NO